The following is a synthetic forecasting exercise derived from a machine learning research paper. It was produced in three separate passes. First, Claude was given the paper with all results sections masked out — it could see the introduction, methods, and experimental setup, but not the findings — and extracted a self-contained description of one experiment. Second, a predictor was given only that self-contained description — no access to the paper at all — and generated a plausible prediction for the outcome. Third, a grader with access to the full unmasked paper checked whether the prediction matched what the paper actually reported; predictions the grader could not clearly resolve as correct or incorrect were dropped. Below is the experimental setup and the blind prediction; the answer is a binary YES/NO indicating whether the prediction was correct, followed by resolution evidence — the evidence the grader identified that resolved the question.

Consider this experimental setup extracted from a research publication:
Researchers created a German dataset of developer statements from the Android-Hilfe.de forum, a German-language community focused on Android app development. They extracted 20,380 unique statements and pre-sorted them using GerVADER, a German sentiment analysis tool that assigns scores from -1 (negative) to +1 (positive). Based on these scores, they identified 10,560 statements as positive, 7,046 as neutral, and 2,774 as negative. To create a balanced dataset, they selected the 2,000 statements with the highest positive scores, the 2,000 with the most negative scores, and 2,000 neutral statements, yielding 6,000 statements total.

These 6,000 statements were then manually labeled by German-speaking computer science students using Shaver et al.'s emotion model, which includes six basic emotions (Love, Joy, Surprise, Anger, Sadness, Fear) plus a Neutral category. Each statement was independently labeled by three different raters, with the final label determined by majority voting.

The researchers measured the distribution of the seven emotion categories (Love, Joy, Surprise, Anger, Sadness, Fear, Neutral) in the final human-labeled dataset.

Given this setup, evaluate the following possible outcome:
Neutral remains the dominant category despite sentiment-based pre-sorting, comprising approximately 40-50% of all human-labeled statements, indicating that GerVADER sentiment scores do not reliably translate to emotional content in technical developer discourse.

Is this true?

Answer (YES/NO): NO